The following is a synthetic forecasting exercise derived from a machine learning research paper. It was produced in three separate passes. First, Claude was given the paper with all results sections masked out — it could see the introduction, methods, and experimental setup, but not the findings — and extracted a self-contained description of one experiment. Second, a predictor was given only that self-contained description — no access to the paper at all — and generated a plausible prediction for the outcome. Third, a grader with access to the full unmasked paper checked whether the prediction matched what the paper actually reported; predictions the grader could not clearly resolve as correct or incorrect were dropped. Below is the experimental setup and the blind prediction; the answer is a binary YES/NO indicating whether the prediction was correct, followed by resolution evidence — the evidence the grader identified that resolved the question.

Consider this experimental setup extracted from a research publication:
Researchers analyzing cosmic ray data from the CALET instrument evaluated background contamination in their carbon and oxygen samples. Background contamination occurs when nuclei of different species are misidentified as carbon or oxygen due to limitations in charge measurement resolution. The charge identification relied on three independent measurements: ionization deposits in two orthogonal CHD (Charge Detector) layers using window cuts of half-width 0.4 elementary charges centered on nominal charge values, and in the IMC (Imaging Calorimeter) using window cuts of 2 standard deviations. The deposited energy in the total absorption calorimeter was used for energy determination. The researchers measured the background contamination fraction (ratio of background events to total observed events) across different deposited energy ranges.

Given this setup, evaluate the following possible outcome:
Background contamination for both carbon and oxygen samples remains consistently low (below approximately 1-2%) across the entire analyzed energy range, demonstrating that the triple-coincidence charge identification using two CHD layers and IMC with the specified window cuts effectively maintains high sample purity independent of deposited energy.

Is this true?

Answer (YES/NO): NO